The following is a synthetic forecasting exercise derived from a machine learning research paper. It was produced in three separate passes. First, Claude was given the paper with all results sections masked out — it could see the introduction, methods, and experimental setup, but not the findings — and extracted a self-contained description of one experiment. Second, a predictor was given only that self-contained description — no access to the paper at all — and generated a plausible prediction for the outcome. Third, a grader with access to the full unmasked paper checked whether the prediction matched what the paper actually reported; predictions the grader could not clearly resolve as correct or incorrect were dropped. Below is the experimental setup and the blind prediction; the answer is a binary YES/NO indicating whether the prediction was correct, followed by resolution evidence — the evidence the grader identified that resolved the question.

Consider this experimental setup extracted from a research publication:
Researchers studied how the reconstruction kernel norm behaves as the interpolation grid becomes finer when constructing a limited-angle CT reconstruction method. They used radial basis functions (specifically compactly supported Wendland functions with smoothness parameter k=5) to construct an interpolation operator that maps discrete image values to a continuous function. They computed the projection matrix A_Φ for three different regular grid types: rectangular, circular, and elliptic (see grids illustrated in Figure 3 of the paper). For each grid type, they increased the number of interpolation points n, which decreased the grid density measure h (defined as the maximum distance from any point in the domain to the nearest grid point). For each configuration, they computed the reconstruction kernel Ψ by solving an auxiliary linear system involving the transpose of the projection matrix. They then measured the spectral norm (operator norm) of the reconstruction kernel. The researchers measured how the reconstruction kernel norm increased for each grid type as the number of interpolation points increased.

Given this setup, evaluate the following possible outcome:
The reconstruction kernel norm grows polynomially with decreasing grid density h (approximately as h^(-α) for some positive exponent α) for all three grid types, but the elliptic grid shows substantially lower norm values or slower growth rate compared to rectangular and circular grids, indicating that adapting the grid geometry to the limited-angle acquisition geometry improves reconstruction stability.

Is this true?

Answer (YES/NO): NO